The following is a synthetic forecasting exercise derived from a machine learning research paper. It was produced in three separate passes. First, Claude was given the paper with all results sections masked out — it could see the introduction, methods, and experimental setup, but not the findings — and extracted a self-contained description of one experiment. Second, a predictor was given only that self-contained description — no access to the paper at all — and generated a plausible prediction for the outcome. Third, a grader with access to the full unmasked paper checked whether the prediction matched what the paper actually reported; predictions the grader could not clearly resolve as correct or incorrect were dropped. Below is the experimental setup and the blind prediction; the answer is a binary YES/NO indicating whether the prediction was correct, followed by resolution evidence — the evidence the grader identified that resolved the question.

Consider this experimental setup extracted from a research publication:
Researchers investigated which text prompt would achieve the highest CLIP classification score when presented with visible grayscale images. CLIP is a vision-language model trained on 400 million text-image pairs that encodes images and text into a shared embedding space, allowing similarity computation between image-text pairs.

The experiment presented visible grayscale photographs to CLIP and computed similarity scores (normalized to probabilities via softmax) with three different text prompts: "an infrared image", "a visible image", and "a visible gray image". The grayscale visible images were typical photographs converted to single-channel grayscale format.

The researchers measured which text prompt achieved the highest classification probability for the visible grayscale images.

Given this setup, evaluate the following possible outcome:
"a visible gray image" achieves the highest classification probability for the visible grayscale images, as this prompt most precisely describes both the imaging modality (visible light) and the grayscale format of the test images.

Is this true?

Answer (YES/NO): YES